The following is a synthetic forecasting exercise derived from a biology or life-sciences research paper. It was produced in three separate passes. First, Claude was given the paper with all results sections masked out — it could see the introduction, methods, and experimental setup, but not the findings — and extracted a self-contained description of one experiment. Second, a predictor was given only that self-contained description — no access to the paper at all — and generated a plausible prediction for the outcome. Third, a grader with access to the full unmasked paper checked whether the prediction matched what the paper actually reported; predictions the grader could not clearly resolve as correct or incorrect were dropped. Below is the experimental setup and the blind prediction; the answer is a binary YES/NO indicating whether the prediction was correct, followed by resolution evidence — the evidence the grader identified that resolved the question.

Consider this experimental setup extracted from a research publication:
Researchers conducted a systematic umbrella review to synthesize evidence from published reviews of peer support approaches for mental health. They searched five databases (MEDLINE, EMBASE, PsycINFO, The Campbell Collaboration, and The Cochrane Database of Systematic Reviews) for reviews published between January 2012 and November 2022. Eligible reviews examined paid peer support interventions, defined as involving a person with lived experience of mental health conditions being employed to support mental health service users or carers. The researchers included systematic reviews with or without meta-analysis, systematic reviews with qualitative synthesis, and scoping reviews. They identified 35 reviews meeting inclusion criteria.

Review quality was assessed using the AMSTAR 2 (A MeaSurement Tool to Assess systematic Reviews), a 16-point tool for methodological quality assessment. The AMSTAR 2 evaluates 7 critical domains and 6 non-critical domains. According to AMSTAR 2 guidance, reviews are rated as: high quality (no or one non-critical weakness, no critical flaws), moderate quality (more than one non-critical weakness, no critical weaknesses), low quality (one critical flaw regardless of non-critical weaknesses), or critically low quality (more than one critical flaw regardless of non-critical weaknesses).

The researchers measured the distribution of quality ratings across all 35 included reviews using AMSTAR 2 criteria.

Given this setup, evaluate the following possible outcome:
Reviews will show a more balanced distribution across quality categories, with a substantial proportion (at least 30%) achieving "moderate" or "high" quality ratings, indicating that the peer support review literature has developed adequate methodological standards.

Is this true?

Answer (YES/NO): NO